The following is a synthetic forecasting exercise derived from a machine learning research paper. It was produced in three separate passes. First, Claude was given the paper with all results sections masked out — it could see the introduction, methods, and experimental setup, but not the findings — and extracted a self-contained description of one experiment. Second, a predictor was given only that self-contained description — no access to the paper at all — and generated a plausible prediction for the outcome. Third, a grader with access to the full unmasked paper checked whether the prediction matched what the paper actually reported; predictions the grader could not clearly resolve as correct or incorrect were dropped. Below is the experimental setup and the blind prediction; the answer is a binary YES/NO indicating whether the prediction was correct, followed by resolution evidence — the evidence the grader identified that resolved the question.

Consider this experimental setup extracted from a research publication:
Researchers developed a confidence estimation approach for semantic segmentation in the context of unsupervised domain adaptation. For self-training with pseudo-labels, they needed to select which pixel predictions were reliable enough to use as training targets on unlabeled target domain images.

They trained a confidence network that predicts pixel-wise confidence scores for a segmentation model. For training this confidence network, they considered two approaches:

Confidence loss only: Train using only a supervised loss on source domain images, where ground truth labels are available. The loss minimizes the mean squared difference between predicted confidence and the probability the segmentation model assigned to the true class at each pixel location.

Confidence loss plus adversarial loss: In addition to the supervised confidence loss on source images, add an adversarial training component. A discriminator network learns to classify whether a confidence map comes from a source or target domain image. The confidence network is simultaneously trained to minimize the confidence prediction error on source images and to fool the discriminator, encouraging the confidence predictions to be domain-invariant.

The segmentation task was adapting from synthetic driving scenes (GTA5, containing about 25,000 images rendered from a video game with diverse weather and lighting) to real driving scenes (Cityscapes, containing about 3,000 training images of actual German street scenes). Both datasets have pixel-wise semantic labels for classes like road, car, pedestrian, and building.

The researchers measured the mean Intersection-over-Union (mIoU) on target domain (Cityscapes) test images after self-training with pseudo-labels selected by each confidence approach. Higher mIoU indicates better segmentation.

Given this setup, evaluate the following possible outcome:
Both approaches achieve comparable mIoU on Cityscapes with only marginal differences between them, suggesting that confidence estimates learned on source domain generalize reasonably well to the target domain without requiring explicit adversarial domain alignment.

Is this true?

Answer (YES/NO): NO